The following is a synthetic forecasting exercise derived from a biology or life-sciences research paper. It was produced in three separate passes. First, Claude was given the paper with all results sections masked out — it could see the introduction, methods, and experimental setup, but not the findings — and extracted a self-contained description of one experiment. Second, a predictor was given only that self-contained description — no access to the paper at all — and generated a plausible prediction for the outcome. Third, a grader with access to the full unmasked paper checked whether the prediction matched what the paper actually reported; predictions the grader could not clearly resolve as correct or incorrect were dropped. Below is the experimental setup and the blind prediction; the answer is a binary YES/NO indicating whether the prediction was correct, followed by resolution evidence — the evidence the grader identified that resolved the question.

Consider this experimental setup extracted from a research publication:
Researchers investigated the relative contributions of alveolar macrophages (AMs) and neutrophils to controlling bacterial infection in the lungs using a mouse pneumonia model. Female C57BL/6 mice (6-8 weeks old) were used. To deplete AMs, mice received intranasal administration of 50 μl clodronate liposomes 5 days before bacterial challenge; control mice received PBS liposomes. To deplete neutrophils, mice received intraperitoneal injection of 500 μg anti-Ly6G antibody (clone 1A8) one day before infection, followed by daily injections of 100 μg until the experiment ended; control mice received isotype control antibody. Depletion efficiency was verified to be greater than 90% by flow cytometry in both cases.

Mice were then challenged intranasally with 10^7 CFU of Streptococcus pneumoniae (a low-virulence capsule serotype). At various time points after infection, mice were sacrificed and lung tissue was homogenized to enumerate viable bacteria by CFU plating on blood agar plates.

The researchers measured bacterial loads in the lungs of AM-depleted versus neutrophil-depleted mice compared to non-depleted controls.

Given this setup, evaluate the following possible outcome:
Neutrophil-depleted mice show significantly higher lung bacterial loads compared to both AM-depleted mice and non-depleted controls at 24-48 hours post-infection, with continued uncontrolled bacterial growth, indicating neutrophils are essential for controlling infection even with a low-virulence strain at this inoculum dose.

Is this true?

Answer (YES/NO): NO